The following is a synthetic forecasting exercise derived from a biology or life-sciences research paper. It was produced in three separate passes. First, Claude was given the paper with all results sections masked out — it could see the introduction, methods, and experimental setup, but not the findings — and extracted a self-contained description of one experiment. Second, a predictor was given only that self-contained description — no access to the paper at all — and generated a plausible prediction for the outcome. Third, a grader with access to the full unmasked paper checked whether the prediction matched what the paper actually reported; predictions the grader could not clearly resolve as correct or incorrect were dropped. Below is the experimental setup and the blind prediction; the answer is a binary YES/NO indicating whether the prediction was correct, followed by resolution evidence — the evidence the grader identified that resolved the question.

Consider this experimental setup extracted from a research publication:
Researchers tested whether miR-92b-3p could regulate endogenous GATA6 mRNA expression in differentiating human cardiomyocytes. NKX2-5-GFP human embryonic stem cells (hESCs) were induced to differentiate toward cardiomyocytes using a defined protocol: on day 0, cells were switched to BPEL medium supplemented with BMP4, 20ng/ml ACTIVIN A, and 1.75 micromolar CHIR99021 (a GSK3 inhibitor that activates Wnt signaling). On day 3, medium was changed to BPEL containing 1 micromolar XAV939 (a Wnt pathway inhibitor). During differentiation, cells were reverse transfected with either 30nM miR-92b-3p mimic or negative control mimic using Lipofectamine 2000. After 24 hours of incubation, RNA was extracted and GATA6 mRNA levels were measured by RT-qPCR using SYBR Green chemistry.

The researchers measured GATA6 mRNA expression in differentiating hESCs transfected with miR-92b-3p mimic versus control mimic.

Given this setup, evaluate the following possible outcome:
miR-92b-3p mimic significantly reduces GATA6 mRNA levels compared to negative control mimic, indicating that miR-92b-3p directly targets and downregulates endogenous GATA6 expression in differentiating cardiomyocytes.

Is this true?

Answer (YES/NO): YES